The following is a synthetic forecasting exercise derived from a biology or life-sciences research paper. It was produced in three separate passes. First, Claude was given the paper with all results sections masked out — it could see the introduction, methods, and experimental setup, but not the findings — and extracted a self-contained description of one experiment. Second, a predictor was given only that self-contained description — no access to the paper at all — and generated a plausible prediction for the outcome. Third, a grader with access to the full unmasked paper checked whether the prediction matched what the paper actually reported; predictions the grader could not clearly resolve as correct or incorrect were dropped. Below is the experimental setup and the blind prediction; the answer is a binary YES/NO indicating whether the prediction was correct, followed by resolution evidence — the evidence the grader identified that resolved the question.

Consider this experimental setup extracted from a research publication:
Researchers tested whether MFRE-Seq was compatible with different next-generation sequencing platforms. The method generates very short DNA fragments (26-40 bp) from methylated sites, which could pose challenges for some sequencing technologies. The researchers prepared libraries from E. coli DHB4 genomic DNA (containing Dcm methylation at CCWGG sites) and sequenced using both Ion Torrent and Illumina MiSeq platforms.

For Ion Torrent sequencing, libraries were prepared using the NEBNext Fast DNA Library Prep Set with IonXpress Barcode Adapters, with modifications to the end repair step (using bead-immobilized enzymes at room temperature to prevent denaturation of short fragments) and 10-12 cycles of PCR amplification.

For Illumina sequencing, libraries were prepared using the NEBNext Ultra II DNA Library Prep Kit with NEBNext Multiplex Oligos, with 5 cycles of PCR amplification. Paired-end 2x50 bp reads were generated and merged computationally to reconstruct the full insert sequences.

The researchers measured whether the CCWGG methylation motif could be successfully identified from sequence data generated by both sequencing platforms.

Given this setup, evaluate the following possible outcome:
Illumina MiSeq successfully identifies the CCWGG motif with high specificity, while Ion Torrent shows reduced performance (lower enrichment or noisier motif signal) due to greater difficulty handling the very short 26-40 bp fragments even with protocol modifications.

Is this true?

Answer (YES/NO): NO